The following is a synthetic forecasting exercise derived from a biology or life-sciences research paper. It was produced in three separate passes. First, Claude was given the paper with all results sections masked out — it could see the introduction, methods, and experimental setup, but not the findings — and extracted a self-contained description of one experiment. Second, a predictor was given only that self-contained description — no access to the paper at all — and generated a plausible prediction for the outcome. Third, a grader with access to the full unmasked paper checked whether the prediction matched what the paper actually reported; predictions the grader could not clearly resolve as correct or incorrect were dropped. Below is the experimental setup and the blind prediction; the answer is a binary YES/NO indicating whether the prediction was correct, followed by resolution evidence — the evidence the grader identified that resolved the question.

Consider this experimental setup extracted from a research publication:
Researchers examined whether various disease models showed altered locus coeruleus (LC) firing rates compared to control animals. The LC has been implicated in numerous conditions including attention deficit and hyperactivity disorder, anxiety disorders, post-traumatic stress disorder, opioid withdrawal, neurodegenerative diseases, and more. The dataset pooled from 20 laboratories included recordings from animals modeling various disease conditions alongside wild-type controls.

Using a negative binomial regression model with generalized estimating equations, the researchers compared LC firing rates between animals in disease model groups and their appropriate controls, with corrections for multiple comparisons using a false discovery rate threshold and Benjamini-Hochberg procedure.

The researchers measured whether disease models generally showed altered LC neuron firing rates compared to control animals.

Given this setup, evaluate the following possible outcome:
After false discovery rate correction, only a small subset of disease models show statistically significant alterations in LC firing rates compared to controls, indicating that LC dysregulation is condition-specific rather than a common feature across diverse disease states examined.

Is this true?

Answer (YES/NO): YES